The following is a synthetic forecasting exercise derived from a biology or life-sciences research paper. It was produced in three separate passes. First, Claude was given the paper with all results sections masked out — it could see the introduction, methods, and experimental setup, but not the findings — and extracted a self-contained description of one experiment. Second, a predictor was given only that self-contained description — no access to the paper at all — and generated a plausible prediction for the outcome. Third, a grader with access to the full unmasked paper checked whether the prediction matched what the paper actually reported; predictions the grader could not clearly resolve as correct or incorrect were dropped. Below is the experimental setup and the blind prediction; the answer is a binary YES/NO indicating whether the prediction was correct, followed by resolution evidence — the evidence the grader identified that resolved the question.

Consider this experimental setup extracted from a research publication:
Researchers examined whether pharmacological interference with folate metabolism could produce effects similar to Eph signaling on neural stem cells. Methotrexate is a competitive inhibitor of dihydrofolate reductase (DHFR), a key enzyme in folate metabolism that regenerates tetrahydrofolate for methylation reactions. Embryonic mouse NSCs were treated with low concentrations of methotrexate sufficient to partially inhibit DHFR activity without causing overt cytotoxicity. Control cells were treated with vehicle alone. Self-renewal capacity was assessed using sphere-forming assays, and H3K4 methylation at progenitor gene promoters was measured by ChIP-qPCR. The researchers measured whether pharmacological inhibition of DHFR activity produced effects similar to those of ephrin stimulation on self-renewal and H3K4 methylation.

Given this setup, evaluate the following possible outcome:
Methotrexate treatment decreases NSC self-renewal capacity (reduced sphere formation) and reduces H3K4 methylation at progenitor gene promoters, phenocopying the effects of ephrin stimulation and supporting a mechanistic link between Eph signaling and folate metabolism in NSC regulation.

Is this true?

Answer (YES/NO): YES